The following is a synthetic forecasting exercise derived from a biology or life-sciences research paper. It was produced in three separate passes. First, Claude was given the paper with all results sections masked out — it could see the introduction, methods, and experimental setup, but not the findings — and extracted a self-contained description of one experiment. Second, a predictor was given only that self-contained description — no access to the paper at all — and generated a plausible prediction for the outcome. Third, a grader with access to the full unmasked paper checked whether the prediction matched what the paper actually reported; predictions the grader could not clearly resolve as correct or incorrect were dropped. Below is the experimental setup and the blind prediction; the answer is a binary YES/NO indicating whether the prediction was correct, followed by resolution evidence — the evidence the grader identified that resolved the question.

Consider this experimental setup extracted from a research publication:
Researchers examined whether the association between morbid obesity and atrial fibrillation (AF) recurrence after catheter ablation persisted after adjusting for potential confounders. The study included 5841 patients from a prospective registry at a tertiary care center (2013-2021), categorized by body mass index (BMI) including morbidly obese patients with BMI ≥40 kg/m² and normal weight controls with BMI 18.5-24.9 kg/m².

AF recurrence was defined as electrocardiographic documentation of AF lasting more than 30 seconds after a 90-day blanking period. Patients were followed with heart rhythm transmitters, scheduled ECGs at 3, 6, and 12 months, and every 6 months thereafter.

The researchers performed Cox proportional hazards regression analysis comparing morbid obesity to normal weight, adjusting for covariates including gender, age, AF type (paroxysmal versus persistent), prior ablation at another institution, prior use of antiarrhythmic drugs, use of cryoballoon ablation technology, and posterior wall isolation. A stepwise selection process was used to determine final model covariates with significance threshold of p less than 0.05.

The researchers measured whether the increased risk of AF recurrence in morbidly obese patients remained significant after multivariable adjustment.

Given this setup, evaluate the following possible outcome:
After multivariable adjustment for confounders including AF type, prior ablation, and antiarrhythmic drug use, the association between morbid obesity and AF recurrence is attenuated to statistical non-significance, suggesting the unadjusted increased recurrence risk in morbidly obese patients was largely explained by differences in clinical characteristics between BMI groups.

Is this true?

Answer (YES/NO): NO